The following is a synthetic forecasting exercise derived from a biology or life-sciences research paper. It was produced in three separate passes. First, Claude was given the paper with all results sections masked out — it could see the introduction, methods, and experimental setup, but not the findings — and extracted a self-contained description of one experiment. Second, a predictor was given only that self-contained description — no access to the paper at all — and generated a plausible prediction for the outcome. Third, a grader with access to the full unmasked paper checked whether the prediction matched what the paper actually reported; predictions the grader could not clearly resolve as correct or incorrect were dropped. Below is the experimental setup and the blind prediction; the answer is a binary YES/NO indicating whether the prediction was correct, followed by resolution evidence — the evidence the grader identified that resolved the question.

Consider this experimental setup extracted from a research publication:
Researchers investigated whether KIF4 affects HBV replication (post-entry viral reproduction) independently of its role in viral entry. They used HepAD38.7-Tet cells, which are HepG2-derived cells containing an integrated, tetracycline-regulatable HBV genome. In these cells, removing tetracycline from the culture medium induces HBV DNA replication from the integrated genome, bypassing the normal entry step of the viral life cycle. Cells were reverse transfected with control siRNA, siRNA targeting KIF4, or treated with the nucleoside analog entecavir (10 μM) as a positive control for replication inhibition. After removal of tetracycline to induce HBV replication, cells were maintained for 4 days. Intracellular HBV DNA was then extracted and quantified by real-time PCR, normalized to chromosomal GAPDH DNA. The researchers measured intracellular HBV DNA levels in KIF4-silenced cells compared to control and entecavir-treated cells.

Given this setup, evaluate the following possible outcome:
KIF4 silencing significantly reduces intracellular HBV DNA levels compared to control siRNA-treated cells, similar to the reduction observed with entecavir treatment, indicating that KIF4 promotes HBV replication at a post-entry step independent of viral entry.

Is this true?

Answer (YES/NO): NO